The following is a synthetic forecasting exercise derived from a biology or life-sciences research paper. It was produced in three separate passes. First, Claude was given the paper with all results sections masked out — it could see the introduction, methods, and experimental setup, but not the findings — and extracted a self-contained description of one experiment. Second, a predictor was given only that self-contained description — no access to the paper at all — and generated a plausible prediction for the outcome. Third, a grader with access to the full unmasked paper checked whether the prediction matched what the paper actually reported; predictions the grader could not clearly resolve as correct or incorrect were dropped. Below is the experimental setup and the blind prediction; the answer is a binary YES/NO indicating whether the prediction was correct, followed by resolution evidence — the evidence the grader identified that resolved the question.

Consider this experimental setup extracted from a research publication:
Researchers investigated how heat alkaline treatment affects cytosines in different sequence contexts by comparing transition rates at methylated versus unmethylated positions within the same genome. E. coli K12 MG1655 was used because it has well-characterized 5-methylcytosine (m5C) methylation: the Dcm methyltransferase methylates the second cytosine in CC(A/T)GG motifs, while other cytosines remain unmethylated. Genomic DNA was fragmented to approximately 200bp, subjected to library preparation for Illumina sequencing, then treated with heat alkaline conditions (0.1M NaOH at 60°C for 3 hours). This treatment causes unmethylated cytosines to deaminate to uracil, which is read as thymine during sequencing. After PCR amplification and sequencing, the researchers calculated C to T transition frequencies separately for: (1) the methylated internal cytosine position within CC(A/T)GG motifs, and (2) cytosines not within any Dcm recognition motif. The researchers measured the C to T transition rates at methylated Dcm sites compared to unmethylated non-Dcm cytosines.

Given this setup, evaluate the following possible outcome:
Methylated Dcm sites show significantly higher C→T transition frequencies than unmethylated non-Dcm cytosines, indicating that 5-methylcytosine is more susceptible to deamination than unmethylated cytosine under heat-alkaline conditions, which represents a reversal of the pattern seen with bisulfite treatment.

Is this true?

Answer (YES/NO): NO